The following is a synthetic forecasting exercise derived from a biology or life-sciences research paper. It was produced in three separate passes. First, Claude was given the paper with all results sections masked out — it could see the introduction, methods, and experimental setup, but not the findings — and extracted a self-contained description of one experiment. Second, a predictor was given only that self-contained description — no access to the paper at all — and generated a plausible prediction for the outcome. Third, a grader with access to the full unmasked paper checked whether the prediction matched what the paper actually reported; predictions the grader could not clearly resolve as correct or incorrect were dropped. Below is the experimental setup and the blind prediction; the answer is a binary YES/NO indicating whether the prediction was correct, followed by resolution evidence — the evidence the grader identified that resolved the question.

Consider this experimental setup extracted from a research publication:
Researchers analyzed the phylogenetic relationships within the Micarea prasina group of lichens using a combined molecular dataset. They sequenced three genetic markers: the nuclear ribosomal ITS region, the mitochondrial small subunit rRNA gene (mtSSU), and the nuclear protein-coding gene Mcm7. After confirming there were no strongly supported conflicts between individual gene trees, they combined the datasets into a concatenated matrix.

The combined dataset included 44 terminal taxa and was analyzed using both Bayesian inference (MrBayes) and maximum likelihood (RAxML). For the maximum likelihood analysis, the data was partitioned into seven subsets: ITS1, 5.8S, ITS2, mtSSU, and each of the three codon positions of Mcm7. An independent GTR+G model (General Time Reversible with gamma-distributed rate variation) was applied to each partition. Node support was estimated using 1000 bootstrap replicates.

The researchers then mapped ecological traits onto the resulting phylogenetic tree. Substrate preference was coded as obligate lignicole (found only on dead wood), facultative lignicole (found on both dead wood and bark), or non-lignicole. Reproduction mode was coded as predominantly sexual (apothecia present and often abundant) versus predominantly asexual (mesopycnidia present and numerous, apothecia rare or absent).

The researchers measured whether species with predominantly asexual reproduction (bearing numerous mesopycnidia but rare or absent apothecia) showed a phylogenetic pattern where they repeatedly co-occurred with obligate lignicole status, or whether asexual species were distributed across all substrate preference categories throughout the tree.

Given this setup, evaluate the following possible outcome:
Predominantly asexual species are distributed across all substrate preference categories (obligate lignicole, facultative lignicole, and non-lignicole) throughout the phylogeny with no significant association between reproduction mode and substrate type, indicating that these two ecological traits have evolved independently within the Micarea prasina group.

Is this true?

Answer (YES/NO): NO